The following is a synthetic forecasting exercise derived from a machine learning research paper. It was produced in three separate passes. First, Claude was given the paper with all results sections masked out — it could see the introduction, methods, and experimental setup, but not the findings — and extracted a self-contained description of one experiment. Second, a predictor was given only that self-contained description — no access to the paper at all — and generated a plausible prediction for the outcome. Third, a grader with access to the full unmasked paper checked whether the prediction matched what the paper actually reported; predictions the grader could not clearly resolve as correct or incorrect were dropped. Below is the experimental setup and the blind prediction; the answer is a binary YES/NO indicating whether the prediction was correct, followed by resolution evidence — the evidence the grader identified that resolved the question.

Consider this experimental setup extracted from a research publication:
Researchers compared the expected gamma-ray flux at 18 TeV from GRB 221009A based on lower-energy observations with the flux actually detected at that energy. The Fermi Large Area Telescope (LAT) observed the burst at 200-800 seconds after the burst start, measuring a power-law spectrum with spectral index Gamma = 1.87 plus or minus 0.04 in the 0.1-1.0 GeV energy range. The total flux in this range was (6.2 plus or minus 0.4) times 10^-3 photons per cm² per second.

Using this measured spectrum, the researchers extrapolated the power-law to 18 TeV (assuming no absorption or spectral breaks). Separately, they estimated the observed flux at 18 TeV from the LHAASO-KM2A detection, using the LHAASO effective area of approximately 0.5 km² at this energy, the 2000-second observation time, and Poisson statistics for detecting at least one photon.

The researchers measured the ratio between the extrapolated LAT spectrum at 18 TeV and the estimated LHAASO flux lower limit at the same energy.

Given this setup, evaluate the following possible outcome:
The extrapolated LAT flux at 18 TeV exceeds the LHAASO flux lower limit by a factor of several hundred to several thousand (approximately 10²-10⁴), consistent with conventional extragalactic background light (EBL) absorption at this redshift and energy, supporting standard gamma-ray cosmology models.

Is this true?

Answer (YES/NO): NO